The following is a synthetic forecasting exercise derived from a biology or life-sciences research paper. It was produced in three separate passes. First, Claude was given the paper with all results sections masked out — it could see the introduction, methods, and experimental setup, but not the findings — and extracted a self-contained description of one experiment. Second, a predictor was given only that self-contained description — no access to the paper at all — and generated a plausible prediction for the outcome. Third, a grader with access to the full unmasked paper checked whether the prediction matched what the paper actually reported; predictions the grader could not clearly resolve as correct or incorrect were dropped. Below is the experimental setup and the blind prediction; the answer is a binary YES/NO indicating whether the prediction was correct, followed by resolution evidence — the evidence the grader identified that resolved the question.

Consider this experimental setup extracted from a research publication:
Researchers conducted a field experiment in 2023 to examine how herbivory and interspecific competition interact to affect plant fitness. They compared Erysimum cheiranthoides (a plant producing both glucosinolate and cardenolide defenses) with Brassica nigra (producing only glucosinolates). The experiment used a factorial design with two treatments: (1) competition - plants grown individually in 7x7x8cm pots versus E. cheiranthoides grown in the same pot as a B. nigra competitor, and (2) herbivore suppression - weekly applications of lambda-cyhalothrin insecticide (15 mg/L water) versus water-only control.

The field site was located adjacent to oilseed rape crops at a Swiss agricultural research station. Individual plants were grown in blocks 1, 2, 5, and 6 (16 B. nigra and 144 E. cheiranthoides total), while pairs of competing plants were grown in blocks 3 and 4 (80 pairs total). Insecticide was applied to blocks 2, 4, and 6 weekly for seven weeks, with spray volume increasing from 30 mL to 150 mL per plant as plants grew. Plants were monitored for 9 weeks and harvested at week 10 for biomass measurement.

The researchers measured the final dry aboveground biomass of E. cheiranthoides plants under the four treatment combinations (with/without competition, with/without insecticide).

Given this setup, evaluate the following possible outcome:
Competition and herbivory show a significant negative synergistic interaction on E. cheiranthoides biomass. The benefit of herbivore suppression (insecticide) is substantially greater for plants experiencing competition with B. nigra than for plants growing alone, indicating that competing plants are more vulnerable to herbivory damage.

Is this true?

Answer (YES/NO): NO